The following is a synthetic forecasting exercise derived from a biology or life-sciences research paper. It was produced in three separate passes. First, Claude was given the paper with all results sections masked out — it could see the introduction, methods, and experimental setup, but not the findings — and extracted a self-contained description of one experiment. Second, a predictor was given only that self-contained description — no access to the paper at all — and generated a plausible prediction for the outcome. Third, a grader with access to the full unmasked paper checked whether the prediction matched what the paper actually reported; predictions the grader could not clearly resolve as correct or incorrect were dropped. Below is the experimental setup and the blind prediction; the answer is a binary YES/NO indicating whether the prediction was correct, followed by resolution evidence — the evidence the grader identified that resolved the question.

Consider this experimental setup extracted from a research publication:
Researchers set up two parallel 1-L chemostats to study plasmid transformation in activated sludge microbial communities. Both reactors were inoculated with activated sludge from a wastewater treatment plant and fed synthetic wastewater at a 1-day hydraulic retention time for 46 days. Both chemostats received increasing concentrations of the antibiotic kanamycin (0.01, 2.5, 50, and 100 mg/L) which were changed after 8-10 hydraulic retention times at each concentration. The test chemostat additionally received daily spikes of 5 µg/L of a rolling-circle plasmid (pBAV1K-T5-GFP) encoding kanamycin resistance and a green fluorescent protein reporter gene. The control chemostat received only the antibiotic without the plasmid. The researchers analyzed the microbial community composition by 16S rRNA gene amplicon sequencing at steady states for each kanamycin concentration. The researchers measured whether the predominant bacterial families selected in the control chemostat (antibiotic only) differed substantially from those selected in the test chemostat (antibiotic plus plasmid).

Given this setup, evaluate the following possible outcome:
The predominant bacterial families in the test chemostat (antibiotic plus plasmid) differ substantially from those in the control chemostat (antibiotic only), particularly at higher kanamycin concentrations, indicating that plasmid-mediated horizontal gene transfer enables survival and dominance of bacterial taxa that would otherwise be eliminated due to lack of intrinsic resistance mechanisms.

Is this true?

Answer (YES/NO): NO